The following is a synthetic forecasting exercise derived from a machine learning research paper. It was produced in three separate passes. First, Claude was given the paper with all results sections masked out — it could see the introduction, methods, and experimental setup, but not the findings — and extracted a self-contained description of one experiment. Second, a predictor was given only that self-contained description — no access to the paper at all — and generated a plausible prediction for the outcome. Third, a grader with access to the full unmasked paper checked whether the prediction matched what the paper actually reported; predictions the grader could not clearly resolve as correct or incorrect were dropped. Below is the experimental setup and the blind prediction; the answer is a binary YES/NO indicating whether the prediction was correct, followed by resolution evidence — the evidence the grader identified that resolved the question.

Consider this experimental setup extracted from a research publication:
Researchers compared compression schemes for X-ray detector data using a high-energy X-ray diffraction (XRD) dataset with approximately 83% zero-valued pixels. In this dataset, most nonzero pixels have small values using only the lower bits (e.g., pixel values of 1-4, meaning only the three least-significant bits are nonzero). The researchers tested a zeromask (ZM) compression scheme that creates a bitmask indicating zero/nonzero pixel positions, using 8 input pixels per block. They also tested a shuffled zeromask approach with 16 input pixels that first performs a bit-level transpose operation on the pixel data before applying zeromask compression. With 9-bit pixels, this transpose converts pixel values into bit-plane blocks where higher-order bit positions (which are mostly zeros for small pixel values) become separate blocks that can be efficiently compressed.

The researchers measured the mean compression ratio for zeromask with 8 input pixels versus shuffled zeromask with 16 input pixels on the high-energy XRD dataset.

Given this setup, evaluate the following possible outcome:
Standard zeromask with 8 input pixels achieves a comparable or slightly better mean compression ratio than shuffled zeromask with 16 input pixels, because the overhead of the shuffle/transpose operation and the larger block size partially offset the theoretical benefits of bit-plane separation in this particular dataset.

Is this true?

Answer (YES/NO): NO